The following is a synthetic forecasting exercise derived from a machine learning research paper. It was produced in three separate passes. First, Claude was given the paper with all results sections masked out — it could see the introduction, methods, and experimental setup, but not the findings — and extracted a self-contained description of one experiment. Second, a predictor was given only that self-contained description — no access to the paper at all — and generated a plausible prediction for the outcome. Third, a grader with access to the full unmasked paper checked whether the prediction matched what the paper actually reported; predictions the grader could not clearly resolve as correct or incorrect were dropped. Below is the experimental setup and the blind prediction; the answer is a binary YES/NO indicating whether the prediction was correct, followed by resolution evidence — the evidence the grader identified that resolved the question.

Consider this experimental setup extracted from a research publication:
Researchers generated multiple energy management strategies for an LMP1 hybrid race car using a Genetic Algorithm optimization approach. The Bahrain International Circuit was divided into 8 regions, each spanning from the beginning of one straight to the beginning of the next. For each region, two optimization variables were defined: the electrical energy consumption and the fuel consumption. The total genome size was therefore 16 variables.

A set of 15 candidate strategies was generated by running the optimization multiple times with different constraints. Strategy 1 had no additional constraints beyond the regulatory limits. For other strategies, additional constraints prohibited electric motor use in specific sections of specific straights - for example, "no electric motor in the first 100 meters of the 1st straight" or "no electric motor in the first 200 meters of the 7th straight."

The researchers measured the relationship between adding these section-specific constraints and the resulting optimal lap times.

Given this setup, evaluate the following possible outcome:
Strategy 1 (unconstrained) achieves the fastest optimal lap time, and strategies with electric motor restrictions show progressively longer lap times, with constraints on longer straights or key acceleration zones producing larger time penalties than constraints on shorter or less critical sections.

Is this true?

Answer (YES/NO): NO